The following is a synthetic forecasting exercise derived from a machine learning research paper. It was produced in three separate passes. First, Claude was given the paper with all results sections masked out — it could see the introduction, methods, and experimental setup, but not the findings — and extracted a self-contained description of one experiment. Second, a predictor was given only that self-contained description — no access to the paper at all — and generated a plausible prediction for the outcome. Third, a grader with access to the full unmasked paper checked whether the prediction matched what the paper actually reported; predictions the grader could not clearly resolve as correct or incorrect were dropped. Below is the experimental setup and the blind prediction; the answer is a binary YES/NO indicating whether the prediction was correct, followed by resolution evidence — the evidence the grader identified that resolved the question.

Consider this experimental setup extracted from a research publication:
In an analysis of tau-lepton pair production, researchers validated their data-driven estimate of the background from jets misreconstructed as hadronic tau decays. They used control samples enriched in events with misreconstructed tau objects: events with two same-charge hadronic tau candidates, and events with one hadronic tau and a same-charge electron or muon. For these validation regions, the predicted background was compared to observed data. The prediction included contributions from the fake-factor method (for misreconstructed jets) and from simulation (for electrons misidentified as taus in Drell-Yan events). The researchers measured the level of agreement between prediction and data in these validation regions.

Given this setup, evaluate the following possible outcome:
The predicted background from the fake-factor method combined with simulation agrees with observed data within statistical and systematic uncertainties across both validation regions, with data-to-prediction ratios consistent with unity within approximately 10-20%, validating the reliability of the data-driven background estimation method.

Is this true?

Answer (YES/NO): YES